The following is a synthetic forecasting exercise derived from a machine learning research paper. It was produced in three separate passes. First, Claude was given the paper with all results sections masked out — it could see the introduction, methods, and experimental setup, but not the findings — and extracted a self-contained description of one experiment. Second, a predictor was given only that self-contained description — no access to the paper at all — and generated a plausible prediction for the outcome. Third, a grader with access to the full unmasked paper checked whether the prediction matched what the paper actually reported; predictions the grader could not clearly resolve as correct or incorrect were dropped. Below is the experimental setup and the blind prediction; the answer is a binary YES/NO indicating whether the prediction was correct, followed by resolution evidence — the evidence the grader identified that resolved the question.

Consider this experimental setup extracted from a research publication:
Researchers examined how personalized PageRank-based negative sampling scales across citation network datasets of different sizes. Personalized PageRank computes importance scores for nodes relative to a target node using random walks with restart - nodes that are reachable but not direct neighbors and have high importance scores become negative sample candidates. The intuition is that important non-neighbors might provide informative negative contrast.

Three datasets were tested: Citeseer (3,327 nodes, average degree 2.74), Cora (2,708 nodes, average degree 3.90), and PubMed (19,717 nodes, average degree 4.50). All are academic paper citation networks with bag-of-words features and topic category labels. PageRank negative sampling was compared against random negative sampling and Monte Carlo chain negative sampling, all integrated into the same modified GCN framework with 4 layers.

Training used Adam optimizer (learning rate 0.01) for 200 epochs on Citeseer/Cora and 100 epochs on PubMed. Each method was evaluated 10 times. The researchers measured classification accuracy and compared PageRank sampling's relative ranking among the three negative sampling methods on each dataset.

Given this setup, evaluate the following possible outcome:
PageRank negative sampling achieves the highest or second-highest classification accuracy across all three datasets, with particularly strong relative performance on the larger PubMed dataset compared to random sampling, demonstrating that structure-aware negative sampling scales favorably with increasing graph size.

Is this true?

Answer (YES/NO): NO